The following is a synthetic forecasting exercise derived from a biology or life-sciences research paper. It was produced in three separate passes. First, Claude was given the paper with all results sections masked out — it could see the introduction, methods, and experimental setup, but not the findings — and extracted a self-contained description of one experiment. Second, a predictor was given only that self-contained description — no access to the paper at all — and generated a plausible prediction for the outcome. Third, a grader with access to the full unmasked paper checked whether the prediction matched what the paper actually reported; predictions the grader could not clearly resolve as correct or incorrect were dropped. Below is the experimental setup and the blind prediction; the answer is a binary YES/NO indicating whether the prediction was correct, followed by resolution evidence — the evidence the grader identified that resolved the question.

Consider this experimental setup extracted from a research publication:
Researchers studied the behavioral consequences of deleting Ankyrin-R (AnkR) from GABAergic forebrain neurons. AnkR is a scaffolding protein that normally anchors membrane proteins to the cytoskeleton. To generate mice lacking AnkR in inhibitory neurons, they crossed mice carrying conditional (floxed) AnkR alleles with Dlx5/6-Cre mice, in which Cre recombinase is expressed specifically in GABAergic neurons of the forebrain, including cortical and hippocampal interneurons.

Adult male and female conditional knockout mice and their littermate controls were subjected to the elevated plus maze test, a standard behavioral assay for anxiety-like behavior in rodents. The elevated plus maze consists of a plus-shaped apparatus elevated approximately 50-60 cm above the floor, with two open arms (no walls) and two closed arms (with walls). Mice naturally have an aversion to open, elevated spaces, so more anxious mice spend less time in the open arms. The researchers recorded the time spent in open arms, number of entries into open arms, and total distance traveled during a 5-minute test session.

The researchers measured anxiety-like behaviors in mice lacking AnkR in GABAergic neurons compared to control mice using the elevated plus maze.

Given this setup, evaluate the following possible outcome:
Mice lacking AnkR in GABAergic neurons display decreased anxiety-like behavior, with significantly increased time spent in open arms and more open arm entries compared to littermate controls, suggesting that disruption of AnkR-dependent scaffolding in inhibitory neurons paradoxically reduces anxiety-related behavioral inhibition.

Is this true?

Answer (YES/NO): YES